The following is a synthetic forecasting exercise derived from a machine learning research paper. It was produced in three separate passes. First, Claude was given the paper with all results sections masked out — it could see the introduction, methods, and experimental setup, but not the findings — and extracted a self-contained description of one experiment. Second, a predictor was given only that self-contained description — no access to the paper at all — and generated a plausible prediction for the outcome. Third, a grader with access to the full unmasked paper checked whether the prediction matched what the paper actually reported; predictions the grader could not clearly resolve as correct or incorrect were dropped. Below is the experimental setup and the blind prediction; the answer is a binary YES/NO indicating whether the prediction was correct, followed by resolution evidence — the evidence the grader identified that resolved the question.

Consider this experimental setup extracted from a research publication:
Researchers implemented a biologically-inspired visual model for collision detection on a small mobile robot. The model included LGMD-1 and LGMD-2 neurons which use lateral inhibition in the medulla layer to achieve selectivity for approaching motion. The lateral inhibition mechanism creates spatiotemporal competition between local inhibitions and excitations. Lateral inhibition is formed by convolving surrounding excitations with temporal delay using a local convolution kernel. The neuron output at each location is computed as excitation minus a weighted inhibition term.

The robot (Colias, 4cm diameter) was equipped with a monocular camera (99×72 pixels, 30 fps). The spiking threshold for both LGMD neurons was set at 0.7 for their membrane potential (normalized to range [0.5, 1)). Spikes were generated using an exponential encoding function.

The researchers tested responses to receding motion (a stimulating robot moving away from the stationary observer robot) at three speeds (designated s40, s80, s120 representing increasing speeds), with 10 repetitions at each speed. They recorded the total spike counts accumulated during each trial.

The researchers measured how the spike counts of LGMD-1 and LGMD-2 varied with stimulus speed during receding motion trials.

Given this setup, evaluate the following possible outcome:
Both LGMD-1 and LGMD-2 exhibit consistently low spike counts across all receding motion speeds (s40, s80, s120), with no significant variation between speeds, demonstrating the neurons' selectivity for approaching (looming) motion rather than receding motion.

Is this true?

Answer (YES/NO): NO